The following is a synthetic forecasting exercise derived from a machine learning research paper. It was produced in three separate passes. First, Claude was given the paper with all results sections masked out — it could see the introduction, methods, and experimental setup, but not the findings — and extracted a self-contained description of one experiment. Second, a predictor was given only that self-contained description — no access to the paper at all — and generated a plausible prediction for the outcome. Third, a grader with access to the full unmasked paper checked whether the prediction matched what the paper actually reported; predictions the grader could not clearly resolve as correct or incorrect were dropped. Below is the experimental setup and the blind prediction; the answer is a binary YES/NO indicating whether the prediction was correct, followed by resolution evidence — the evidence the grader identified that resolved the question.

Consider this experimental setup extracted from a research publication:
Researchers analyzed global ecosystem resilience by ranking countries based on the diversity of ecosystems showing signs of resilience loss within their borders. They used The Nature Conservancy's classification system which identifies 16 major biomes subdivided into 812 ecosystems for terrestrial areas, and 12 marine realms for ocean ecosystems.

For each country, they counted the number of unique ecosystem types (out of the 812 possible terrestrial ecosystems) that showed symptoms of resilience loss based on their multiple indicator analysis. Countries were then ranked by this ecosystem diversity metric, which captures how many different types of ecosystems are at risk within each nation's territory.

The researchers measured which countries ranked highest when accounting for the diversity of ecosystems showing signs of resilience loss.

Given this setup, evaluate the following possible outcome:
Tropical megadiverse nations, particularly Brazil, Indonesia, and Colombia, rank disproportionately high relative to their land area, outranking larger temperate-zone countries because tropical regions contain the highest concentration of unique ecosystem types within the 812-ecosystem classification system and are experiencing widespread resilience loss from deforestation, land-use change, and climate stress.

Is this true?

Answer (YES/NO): YES